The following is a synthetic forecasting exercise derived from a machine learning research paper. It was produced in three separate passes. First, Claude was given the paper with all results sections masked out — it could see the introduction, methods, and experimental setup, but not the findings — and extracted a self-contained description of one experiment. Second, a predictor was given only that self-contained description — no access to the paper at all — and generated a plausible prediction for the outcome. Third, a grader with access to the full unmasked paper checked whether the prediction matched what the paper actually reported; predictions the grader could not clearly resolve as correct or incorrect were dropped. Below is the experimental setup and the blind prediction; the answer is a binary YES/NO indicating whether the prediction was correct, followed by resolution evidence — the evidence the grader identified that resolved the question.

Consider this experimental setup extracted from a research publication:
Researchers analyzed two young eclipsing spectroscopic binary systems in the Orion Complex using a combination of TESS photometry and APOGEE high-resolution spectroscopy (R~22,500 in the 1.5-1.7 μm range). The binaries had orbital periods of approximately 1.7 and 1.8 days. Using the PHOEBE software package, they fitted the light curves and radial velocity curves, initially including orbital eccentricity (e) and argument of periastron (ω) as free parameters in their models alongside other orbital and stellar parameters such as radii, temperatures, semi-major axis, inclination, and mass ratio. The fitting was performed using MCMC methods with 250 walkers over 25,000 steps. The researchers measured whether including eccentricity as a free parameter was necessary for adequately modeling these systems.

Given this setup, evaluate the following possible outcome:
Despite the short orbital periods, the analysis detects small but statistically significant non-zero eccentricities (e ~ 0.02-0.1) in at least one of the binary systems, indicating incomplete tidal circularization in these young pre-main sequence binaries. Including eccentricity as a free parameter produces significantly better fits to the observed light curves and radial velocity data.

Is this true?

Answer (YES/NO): NO